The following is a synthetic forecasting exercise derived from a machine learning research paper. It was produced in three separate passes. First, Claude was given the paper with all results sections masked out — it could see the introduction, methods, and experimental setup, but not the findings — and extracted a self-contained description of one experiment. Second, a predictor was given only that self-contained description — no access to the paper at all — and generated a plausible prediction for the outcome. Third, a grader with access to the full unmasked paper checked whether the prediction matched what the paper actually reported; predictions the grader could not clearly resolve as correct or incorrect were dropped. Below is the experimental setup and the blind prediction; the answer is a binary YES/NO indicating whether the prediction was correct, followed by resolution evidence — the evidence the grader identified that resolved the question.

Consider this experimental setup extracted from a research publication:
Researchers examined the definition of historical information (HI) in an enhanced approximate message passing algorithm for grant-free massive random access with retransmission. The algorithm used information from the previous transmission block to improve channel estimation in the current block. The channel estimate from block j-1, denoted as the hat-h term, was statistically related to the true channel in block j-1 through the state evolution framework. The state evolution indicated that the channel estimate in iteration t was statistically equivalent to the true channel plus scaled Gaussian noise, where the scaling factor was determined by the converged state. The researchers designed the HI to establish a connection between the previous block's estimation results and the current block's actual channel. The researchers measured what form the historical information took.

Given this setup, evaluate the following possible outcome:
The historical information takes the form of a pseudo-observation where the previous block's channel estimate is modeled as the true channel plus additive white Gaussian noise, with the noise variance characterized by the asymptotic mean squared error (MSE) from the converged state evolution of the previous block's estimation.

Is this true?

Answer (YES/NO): YES